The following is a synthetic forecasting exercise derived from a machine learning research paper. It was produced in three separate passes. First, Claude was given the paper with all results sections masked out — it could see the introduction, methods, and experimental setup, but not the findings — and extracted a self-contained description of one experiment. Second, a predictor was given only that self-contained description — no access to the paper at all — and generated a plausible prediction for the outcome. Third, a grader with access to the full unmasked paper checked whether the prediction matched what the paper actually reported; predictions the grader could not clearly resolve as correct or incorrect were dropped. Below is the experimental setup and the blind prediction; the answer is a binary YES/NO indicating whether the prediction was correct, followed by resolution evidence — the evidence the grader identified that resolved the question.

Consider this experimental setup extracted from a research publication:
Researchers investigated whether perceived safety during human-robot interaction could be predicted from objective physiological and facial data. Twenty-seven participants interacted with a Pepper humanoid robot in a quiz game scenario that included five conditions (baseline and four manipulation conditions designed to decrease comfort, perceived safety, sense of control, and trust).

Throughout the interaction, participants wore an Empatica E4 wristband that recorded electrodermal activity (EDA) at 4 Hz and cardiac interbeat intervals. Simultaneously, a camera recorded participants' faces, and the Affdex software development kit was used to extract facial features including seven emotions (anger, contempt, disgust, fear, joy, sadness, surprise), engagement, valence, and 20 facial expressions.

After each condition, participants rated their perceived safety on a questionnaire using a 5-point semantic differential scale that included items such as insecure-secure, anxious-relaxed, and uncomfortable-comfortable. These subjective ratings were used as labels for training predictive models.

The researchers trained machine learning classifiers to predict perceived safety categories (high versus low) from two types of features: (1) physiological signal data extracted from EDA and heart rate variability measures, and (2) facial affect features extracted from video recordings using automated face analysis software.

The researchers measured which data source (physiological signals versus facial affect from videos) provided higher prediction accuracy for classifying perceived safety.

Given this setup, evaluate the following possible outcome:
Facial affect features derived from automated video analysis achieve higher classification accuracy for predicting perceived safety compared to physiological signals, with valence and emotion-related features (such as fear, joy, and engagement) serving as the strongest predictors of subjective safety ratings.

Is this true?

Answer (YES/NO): NO